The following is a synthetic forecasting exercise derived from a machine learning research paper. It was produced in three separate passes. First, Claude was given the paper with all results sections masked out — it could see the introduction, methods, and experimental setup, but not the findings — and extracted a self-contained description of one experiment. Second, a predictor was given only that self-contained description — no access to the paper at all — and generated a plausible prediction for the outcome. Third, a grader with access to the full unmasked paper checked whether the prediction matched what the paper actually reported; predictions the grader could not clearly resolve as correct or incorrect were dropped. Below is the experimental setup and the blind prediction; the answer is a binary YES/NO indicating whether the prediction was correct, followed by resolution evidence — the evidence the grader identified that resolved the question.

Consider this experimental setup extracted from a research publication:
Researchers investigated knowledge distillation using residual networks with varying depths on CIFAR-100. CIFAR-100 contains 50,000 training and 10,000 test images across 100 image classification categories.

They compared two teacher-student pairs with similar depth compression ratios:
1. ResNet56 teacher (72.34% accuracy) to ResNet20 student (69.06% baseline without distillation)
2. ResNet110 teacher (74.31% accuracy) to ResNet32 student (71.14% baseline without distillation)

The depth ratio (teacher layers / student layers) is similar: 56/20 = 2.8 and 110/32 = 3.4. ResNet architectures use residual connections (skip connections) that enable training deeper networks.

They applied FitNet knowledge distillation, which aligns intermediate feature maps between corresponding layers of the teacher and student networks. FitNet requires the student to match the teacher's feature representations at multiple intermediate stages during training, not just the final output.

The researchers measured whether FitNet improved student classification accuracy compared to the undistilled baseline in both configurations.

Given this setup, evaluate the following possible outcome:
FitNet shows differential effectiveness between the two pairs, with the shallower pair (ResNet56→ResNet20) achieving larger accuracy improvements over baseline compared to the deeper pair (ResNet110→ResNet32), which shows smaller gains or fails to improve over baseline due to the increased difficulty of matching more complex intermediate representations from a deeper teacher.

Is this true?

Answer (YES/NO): YES